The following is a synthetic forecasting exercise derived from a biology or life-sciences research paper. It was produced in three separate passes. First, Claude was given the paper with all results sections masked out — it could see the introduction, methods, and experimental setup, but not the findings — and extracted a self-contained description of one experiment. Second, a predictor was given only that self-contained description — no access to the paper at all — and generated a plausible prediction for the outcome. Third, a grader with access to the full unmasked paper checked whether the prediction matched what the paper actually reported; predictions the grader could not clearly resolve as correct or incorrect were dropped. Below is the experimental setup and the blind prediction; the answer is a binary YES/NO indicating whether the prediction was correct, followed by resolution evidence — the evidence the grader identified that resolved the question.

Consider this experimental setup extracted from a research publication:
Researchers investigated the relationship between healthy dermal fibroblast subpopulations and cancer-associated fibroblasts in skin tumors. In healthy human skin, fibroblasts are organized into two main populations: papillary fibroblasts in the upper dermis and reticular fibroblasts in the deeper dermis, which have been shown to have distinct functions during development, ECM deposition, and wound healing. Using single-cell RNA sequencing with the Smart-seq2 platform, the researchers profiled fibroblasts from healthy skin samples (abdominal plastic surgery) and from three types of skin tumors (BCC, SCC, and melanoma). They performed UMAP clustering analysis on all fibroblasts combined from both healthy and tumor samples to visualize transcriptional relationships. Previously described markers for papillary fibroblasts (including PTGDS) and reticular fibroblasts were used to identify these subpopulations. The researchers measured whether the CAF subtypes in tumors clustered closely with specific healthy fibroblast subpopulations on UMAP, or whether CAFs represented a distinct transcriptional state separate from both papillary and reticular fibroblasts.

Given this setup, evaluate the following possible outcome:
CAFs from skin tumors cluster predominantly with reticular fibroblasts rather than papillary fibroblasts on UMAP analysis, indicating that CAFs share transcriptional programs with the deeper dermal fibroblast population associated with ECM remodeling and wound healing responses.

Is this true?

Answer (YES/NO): NO